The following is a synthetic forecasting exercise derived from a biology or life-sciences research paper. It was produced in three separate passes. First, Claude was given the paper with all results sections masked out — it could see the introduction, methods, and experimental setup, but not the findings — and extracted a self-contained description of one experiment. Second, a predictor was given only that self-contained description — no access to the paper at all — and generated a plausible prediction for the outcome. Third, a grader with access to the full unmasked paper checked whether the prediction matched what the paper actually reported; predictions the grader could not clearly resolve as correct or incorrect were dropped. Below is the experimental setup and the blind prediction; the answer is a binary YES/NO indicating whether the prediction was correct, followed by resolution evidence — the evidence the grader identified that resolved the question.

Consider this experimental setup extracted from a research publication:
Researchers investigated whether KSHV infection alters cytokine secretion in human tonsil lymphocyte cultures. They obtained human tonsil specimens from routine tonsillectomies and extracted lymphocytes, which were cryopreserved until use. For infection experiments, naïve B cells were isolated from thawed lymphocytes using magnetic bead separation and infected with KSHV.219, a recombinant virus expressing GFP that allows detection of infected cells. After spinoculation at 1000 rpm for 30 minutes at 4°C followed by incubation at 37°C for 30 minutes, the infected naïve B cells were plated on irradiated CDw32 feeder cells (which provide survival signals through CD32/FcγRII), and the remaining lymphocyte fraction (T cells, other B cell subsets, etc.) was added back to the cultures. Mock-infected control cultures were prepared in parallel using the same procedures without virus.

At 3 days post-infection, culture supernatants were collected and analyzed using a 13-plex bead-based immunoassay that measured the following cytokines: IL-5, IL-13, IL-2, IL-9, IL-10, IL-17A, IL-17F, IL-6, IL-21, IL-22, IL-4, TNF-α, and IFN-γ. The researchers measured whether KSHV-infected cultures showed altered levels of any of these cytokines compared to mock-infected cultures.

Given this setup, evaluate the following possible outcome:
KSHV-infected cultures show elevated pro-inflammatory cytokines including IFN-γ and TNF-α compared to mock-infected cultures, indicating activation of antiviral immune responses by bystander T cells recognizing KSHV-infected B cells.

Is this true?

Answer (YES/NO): NO